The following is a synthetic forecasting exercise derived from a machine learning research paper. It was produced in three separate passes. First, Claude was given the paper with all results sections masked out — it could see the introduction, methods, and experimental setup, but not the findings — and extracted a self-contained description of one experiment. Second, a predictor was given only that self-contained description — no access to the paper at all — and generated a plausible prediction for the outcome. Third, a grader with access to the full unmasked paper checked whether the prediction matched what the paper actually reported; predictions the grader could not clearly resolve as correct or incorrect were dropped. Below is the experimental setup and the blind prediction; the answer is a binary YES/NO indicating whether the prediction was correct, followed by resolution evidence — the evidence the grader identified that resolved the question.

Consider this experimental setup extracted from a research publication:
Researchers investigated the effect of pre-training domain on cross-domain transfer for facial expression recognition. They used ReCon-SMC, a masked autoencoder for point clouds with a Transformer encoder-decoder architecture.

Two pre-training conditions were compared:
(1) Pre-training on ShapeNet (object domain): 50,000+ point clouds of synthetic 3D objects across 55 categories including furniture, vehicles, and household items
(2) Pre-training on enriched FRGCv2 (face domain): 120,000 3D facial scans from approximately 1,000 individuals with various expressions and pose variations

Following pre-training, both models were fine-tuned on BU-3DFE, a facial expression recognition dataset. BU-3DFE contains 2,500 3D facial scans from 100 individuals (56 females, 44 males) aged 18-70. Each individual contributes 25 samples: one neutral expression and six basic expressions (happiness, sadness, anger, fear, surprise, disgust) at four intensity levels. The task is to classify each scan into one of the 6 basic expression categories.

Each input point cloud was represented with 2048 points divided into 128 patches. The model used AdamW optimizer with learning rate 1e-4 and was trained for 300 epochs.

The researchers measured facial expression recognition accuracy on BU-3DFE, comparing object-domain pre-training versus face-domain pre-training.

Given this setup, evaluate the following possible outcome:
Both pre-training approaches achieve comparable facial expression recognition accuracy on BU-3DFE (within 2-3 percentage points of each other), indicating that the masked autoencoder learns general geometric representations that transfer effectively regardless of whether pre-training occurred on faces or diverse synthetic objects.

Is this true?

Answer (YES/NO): YES